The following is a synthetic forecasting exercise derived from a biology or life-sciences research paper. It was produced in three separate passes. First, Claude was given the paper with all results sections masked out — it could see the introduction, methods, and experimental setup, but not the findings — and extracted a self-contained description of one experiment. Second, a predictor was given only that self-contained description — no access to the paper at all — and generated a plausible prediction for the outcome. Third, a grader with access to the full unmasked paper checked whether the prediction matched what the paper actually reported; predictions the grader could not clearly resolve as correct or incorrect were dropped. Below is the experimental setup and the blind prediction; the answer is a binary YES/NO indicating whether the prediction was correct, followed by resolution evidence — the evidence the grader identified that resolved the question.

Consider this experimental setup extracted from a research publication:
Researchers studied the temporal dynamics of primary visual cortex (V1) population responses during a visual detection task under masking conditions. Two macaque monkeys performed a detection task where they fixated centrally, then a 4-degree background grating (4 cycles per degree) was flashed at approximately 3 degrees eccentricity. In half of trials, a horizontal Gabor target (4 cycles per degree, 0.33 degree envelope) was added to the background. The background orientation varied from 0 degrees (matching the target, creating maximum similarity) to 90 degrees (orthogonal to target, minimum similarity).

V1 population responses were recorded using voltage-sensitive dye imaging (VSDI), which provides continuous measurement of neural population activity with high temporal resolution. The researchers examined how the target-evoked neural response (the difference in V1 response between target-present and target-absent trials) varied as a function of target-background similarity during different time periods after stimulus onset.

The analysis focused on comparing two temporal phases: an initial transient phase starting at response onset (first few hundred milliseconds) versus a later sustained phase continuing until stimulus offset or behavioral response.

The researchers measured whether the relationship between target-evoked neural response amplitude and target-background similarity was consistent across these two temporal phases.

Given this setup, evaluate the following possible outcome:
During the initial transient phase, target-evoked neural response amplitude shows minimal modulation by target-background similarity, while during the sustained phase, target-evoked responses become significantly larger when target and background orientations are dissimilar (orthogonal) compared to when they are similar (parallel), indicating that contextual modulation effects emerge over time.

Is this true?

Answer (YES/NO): NO